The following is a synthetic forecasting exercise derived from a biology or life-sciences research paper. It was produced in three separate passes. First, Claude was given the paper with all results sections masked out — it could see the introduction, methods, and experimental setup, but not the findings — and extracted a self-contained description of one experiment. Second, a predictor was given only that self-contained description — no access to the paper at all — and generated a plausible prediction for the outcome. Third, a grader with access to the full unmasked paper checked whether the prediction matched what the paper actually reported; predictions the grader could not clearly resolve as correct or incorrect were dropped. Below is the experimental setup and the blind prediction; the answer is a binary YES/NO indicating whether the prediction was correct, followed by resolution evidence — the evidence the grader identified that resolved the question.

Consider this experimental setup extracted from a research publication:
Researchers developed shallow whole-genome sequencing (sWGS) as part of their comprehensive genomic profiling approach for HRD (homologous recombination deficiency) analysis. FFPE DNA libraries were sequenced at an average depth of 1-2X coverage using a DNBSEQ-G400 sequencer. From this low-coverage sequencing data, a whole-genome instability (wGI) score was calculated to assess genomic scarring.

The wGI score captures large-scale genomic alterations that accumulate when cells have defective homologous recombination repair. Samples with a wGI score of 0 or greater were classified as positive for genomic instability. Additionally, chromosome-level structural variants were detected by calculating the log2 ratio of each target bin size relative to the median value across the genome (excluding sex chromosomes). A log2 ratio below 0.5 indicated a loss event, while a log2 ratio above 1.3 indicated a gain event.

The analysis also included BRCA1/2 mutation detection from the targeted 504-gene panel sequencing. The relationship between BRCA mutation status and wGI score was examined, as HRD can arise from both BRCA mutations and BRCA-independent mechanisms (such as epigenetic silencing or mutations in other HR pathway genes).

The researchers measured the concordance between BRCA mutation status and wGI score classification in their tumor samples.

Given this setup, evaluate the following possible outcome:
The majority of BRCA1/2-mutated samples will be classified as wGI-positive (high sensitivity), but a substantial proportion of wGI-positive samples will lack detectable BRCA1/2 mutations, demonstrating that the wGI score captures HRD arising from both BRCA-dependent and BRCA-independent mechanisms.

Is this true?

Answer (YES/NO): YES